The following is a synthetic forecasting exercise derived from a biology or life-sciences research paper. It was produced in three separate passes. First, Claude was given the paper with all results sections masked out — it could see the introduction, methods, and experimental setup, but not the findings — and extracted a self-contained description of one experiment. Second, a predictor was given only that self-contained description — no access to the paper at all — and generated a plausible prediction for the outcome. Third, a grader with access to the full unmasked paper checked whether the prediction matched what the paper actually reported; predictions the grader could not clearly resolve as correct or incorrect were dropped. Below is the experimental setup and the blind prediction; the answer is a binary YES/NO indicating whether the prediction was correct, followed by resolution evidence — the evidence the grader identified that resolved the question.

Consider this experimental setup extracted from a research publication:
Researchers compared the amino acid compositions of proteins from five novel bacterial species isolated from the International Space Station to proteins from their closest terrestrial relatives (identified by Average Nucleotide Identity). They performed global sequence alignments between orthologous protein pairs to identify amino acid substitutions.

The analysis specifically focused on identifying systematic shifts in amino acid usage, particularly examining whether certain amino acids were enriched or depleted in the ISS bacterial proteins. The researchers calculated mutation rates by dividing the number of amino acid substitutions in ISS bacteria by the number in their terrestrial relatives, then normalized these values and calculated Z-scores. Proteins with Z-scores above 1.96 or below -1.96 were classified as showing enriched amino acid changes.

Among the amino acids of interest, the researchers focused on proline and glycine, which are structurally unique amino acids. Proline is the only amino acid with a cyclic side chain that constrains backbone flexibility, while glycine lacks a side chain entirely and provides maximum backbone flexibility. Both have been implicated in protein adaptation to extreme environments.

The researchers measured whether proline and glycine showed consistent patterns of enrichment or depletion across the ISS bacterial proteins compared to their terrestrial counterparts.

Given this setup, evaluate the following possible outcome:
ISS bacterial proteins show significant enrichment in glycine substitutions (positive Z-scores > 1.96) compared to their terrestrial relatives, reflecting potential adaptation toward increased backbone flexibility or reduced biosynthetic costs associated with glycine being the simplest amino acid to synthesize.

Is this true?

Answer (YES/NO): YES